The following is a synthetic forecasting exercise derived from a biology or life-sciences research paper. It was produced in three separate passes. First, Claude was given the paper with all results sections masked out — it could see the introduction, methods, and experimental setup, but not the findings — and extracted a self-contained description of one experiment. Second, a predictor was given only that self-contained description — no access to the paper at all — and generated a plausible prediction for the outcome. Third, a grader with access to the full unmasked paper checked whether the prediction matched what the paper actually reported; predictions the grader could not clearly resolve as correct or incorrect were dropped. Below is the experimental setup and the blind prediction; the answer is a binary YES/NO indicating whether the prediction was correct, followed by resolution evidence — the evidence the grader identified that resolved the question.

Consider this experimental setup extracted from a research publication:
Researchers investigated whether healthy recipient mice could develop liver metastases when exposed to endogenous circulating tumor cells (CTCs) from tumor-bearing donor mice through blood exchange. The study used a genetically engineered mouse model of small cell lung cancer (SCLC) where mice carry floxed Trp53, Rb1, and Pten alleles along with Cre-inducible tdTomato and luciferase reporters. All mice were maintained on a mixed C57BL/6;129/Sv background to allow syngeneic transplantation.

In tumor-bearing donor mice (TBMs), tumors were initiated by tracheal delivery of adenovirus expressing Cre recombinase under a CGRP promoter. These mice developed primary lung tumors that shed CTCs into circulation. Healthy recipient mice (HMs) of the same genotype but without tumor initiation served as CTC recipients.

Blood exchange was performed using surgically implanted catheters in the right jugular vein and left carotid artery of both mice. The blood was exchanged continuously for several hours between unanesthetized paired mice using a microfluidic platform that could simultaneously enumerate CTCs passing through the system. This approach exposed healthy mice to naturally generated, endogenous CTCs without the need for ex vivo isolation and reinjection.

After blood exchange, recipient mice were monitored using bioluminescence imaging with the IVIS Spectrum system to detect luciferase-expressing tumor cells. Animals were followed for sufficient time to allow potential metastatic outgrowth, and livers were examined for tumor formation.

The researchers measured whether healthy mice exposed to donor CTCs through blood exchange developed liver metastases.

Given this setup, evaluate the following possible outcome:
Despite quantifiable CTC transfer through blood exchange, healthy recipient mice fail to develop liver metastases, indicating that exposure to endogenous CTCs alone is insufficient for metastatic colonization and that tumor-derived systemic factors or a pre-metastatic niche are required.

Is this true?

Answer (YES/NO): NO